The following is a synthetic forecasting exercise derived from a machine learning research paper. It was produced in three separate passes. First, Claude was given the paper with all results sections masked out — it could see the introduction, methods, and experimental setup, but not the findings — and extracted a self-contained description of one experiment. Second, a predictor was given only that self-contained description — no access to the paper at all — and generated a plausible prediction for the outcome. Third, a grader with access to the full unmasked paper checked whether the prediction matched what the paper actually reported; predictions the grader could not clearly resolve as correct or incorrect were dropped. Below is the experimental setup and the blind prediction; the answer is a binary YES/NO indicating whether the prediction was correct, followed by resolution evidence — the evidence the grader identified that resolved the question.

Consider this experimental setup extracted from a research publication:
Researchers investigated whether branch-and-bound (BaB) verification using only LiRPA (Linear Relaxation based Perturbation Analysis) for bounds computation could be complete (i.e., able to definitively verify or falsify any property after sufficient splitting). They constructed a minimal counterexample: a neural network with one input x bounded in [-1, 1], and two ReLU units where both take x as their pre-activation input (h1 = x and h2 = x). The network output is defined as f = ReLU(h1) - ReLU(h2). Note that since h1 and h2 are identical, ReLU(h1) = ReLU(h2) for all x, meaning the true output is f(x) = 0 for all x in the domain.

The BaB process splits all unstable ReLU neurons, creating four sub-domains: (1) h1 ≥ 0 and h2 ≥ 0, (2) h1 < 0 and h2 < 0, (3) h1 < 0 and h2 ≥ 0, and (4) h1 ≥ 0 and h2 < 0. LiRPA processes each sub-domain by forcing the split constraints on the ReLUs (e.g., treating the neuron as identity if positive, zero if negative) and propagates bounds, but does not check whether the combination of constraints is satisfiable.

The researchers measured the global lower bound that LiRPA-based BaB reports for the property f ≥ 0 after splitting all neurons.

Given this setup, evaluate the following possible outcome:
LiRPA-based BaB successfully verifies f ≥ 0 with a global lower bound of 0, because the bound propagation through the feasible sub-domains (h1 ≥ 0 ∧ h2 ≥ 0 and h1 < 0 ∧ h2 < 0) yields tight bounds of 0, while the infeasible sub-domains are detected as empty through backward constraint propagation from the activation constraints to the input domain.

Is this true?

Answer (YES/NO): NO